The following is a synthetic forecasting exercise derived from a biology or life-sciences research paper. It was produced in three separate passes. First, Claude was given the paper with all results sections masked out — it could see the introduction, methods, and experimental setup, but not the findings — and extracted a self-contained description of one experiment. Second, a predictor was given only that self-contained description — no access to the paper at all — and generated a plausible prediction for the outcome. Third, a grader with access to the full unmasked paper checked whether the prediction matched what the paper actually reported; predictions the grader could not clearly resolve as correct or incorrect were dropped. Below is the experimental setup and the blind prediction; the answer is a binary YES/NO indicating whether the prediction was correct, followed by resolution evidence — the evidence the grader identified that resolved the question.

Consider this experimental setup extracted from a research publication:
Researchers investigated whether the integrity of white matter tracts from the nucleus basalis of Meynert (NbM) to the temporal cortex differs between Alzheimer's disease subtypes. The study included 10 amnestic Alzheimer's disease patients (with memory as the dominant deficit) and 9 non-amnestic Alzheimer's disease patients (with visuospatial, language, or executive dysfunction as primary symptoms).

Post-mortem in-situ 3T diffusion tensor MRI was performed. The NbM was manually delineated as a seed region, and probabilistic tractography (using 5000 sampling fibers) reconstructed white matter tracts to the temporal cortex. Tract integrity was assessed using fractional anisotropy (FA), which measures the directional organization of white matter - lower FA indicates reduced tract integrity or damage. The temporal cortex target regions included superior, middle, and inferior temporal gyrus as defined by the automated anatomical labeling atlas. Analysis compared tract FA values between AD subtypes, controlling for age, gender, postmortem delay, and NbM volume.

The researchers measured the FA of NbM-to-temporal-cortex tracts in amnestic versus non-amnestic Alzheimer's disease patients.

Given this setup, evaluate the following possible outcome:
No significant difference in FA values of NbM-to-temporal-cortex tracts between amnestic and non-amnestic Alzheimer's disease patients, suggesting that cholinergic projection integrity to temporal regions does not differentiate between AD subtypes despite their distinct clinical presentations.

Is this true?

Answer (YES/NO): NO